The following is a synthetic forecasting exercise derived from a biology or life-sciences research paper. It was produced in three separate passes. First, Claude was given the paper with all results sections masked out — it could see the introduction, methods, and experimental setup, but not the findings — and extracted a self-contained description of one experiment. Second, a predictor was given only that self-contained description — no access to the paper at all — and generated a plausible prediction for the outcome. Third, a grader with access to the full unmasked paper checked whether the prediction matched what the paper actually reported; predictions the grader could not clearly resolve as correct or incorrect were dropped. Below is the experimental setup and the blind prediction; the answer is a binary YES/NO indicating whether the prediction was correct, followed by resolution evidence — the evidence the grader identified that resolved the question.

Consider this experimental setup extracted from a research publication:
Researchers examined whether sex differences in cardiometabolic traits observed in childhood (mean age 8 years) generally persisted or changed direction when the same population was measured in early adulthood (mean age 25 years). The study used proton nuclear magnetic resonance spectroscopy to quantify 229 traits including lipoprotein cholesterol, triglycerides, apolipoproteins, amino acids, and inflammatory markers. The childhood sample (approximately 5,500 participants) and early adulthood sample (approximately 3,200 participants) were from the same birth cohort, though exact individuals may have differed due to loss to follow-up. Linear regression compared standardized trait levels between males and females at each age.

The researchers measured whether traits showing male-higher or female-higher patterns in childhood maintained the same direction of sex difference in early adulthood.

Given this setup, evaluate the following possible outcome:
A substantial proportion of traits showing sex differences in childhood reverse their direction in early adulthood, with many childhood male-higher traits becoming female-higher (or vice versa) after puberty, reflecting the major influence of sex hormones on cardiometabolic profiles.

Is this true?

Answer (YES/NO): NO